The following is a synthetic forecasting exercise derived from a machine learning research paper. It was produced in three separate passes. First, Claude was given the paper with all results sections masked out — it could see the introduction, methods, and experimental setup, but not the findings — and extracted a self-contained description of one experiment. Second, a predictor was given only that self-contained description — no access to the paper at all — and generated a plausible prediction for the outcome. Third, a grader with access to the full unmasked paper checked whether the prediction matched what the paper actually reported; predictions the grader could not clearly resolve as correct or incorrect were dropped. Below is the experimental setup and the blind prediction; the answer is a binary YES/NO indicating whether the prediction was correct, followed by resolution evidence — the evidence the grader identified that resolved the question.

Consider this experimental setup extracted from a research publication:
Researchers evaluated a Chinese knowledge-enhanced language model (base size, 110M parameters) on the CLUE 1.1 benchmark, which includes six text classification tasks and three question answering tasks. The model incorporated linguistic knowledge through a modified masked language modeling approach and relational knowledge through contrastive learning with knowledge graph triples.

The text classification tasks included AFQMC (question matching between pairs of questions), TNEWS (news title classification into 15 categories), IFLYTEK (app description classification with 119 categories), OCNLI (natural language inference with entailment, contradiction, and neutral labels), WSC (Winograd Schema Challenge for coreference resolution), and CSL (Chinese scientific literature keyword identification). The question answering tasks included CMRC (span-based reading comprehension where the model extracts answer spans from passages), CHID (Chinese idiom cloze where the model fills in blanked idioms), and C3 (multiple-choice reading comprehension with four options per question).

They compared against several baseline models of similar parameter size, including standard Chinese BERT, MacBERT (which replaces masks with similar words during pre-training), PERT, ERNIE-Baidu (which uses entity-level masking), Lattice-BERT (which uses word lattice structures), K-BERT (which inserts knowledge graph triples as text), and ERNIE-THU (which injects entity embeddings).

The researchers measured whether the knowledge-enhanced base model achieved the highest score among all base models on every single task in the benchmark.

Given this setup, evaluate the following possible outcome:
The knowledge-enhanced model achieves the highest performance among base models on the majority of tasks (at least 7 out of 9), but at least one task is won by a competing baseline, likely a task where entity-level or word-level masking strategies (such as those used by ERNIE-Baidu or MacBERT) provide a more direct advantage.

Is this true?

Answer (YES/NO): NO